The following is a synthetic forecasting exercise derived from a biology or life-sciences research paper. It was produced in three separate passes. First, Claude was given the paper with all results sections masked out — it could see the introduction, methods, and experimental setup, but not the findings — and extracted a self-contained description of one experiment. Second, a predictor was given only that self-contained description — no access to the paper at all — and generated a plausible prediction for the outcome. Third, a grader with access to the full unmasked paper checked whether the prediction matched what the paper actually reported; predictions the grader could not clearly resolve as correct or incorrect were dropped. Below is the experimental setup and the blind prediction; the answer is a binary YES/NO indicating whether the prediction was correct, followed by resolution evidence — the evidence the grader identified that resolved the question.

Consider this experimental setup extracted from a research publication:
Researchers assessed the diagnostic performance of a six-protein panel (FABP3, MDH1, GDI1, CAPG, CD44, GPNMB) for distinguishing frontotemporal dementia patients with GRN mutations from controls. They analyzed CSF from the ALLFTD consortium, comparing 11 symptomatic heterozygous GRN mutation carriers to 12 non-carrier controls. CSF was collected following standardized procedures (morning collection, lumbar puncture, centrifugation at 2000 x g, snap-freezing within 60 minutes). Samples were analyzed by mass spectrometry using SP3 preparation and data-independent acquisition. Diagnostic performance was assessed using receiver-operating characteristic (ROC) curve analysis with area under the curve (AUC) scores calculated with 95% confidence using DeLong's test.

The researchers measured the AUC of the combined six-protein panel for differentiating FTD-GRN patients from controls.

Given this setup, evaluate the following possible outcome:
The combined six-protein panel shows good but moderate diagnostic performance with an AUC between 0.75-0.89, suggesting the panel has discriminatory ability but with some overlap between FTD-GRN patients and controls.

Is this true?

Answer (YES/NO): YES